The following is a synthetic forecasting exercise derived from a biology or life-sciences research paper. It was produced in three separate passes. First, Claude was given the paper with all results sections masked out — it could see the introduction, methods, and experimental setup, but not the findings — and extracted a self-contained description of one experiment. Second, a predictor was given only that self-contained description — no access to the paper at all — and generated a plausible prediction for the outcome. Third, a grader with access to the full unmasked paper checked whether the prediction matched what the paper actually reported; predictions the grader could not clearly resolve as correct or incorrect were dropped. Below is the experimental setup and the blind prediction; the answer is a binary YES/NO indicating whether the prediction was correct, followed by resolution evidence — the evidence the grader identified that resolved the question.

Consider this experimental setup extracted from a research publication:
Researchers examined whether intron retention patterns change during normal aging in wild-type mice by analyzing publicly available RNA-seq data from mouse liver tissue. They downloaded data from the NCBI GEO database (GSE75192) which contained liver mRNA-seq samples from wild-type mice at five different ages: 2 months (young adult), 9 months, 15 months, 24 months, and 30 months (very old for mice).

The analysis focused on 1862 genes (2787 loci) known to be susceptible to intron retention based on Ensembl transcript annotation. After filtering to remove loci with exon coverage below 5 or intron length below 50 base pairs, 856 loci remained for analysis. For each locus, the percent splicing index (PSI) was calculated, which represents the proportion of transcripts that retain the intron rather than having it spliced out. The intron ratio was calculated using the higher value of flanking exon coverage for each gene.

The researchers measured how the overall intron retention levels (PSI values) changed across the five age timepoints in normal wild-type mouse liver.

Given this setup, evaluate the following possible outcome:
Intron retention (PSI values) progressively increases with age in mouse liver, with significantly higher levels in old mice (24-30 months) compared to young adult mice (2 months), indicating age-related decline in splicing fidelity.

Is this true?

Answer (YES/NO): NO